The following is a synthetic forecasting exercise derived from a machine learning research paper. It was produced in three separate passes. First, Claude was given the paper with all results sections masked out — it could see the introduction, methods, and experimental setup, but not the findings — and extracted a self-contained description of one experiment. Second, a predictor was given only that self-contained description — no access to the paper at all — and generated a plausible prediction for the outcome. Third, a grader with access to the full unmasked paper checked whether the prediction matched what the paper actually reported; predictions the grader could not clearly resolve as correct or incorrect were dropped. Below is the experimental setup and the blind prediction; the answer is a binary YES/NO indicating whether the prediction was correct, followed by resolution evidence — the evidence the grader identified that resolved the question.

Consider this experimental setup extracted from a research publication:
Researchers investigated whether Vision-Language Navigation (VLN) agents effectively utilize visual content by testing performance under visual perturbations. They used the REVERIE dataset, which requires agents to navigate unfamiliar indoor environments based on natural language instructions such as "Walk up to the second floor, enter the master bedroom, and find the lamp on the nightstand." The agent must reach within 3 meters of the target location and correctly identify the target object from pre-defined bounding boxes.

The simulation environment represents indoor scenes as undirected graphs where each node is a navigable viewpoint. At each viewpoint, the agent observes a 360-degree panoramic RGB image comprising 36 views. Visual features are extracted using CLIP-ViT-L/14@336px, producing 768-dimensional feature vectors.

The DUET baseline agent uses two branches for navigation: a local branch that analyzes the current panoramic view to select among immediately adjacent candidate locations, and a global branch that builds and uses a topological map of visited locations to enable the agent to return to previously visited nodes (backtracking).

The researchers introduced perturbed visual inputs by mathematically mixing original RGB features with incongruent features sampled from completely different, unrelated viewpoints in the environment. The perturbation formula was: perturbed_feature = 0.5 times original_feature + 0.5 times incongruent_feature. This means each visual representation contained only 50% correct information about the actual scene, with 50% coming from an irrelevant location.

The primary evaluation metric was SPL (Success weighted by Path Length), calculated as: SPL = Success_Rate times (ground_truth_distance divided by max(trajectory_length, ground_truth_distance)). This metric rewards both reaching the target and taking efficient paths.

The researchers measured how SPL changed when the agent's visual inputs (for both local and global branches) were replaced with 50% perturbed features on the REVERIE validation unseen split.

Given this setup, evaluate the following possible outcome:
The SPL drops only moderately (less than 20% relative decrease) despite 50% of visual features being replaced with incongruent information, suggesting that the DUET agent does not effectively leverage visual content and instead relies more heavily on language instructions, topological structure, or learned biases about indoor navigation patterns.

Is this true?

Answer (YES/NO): YES